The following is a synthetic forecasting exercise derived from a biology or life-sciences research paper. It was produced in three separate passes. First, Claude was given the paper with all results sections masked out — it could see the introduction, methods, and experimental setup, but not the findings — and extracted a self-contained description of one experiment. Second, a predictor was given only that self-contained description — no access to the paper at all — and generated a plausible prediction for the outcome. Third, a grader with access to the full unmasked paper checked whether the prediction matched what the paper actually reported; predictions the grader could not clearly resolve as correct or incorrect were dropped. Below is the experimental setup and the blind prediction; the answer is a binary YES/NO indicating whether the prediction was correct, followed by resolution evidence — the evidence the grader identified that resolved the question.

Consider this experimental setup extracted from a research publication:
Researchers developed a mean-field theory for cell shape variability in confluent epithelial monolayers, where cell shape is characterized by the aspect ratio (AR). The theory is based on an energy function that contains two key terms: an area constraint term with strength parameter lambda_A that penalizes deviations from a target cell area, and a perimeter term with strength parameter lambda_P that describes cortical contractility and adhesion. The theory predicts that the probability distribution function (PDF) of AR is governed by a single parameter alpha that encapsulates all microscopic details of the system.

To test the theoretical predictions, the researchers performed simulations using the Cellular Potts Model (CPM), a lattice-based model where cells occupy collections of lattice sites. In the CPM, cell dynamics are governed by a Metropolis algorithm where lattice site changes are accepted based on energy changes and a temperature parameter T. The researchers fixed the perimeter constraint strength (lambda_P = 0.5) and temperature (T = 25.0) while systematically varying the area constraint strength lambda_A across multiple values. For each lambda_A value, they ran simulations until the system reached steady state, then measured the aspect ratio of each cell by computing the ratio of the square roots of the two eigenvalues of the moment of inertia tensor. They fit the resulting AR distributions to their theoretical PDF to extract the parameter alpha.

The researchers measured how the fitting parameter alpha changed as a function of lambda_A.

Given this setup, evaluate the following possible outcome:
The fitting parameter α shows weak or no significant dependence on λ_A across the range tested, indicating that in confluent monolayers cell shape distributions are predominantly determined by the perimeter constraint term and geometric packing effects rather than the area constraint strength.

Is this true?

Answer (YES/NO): YES